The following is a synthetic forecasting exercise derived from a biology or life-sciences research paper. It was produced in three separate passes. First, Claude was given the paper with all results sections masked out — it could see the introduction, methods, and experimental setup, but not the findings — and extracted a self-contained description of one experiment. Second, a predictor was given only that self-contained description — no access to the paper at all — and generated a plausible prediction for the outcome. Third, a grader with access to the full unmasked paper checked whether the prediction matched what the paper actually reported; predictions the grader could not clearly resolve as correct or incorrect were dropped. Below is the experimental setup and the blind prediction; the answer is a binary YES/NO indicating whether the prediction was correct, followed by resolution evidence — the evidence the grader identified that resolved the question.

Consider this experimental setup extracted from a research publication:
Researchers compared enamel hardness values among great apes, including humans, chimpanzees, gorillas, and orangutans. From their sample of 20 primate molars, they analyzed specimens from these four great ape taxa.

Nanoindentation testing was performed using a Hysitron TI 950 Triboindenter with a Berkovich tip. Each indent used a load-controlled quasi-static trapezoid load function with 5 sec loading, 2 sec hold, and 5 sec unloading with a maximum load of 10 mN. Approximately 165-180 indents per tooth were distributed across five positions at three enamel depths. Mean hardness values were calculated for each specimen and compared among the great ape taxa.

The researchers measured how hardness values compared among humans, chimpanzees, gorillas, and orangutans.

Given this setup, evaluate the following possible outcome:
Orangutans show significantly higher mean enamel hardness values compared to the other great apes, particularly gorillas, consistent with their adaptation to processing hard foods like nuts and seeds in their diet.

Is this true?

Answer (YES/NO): NO